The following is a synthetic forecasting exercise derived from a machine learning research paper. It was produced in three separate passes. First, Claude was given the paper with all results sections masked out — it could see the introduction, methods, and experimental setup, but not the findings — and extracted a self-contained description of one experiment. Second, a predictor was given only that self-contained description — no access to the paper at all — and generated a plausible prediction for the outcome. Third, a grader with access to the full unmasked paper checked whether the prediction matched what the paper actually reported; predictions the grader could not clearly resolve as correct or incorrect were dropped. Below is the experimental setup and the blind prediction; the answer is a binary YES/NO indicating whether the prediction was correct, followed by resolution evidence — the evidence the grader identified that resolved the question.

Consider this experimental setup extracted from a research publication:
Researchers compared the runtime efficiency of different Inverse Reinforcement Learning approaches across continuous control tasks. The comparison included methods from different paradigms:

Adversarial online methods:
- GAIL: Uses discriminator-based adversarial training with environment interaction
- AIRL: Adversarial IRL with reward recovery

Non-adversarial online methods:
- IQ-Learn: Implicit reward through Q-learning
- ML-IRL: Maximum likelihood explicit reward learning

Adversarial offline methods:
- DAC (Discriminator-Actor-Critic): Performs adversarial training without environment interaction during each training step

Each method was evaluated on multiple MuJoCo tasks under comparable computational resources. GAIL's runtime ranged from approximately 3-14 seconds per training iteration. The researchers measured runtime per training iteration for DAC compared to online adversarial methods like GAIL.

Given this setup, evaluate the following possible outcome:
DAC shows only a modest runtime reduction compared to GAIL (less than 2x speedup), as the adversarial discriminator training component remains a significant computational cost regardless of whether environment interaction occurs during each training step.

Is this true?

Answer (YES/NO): NO